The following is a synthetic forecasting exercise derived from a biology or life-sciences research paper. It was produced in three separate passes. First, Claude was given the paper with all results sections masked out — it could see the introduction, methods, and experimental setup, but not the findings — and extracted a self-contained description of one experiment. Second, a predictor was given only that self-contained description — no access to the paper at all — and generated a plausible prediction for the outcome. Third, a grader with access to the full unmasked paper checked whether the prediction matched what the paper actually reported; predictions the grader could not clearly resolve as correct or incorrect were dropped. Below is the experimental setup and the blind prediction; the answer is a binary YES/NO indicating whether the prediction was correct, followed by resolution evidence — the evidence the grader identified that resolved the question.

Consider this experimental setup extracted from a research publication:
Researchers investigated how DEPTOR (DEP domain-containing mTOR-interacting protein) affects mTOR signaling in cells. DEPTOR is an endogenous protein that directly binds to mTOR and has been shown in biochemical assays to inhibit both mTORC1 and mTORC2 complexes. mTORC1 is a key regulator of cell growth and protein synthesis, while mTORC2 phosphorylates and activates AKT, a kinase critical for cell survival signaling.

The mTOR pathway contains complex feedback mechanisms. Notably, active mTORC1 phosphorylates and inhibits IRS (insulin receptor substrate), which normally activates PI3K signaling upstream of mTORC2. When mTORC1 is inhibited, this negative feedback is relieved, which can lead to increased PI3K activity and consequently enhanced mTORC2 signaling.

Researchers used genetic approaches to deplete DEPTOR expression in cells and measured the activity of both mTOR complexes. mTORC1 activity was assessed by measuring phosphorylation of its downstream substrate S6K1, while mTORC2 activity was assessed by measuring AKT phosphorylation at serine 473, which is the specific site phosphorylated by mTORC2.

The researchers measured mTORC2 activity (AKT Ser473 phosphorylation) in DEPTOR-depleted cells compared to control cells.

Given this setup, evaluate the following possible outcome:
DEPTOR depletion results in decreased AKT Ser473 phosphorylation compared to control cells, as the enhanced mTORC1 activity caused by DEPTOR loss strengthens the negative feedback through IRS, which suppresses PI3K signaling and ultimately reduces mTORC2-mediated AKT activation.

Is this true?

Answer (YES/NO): YES